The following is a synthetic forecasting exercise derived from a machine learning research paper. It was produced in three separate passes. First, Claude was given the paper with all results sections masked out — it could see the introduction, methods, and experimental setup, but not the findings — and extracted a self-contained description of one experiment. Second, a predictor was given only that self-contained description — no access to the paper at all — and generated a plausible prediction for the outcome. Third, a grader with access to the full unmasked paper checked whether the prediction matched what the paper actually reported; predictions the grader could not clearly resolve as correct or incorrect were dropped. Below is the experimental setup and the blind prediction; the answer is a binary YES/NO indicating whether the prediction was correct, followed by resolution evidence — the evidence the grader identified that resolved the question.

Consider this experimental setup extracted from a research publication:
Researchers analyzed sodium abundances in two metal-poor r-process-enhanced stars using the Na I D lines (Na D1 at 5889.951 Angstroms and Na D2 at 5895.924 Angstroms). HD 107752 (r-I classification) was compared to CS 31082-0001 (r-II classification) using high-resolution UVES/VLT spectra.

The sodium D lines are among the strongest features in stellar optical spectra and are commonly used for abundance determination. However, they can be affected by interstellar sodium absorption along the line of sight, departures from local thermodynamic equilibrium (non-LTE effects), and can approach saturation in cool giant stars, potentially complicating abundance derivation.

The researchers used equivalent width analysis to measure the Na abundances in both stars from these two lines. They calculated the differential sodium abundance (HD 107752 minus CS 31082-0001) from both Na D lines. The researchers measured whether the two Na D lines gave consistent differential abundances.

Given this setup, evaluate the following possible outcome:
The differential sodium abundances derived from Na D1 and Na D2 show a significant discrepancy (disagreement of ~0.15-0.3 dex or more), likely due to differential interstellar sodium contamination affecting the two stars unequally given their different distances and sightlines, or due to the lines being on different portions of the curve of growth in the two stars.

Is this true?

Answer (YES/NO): NO